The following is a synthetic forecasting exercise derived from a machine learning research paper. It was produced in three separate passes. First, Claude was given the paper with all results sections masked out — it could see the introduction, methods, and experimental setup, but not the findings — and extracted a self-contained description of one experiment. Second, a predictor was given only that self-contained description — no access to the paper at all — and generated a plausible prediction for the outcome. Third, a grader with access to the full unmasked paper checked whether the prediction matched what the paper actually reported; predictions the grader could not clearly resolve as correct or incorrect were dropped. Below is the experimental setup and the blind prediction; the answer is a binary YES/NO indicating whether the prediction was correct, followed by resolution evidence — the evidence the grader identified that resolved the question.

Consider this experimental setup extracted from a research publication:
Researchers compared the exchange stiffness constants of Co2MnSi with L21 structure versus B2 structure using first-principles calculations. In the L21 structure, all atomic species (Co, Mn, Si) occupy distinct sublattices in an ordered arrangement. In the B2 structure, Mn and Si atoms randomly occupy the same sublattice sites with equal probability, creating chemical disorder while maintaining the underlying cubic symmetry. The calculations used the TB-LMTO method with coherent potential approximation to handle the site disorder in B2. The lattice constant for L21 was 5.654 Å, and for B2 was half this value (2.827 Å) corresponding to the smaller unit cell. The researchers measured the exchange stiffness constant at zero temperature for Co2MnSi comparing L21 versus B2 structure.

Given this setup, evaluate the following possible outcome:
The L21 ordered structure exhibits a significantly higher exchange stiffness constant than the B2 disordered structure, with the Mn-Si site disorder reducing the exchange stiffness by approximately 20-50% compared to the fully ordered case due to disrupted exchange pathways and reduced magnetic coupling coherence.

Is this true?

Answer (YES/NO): YES